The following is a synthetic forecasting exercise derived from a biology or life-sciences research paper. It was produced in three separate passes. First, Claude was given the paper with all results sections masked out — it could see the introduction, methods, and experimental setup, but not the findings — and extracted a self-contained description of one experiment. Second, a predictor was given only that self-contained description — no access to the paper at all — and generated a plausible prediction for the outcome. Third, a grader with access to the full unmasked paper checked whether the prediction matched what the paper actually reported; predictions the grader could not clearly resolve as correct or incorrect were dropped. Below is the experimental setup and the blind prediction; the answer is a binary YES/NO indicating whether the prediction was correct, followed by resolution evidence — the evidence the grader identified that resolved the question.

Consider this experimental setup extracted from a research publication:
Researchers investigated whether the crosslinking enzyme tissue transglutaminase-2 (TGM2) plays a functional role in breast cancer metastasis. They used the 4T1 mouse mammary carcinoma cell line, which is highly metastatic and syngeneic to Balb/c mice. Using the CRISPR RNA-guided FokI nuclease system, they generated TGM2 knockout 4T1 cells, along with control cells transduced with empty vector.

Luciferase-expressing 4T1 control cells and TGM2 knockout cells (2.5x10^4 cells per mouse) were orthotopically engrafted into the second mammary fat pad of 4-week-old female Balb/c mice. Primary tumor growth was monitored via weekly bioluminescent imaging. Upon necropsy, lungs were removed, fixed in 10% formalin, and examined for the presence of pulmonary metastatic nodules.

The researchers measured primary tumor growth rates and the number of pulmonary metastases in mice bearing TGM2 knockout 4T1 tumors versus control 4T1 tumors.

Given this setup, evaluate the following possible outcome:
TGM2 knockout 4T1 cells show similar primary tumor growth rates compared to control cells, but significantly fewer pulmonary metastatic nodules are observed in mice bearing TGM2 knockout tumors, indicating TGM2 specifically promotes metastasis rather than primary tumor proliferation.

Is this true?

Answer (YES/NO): NO